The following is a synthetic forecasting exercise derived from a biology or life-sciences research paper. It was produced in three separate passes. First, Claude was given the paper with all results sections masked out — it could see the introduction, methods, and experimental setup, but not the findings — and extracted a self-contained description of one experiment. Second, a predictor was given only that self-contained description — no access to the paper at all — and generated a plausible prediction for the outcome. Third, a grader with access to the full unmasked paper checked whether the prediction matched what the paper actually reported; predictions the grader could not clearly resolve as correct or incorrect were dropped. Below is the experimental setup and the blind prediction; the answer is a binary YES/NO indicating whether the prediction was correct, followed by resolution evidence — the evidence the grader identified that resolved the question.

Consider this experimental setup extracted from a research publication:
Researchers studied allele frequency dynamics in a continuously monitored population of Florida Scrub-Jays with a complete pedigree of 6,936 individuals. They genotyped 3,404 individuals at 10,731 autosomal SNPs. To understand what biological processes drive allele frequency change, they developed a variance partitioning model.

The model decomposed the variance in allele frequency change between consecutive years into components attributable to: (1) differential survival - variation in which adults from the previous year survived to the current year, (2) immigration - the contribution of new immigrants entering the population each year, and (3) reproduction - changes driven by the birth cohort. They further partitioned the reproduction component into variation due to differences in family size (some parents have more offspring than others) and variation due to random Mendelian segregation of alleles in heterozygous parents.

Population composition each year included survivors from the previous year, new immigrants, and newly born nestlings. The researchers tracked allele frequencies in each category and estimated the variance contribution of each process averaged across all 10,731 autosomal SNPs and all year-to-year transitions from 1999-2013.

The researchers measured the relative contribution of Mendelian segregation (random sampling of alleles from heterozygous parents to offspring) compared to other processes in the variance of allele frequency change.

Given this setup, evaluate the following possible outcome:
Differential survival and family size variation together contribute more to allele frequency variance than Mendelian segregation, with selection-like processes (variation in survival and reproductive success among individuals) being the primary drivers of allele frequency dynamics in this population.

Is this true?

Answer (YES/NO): YES